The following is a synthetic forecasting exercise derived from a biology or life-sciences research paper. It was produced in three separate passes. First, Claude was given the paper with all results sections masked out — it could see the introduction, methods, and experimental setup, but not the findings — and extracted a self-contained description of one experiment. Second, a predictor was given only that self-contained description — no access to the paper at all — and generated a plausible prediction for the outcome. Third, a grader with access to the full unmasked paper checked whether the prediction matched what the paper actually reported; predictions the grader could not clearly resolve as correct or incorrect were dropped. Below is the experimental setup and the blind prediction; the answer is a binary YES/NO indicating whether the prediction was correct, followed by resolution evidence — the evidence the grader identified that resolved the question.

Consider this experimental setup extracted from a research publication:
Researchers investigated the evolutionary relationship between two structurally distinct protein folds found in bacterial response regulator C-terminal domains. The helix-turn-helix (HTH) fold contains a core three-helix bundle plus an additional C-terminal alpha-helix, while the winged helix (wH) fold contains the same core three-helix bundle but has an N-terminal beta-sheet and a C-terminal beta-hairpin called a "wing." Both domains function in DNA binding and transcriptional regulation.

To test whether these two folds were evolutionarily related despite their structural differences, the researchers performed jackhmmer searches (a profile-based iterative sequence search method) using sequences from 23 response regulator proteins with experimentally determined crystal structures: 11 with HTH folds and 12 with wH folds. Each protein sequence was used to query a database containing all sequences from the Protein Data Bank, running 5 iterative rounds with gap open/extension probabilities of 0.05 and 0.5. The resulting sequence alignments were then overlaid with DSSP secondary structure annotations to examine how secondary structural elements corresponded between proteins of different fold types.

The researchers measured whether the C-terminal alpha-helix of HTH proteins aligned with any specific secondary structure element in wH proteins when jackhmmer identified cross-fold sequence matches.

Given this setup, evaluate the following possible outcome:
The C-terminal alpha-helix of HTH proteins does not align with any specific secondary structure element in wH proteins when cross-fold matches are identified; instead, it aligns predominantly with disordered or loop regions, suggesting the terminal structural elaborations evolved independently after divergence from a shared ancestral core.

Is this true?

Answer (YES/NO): NO